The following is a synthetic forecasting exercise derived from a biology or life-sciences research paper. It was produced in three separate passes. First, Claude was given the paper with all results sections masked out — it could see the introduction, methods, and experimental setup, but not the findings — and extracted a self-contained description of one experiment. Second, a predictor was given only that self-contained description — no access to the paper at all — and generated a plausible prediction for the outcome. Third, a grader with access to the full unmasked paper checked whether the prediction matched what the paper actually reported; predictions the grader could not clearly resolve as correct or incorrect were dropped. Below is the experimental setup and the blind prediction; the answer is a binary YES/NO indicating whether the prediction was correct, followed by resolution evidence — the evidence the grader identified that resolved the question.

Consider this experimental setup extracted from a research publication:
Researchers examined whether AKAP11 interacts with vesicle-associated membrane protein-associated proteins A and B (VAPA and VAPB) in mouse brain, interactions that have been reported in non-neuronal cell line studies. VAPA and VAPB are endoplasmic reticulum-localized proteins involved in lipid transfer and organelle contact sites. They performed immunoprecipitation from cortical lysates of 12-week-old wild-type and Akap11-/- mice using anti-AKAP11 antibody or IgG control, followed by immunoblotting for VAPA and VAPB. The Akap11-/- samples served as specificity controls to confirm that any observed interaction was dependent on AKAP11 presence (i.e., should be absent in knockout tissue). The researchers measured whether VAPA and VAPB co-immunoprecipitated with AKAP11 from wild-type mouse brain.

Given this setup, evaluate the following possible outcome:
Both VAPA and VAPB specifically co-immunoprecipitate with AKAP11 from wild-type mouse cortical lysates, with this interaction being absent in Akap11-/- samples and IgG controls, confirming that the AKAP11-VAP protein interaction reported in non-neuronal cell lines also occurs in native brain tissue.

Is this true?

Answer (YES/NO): YES